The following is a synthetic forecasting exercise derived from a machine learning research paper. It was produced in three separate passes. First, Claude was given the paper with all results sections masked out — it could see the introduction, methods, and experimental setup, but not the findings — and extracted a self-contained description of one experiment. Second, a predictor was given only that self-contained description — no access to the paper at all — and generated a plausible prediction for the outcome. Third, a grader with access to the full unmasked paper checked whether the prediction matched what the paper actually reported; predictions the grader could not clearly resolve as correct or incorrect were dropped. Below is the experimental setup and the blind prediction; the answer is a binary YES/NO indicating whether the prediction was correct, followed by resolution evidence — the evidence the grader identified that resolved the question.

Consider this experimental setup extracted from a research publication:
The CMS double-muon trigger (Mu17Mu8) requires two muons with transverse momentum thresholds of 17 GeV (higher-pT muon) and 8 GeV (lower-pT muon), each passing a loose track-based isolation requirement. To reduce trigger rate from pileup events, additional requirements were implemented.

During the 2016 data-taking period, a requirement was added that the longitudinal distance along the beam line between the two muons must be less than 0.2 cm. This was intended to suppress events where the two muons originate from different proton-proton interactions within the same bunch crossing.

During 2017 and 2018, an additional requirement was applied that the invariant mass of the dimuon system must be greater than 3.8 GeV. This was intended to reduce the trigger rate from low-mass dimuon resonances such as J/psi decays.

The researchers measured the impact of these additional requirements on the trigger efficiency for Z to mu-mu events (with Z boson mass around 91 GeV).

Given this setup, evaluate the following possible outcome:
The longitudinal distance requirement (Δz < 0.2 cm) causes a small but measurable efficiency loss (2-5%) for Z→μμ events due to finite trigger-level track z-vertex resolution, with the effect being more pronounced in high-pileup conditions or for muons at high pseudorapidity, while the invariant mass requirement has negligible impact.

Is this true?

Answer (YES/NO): NO